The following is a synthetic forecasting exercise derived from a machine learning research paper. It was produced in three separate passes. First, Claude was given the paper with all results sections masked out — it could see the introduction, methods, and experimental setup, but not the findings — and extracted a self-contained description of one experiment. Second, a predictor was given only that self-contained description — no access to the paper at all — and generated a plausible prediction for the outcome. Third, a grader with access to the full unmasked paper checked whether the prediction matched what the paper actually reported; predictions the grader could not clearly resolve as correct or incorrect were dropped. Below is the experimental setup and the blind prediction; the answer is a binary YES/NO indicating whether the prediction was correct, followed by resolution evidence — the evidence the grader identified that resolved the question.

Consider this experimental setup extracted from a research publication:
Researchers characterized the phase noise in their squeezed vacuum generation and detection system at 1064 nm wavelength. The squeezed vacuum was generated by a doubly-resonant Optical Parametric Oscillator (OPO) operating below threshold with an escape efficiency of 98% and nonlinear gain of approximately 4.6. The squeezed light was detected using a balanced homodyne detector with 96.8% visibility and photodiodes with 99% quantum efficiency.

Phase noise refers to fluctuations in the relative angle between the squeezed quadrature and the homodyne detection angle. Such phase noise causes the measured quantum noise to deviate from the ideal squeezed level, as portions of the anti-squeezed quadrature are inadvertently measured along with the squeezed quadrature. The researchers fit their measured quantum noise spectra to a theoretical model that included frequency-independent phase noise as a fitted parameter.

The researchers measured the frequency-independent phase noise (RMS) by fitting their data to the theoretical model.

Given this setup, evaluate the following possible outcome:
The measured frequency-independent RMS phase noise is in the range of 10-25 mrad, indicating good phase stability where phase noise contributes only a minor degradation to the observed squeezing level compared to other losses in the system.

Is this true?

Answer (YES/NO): YES